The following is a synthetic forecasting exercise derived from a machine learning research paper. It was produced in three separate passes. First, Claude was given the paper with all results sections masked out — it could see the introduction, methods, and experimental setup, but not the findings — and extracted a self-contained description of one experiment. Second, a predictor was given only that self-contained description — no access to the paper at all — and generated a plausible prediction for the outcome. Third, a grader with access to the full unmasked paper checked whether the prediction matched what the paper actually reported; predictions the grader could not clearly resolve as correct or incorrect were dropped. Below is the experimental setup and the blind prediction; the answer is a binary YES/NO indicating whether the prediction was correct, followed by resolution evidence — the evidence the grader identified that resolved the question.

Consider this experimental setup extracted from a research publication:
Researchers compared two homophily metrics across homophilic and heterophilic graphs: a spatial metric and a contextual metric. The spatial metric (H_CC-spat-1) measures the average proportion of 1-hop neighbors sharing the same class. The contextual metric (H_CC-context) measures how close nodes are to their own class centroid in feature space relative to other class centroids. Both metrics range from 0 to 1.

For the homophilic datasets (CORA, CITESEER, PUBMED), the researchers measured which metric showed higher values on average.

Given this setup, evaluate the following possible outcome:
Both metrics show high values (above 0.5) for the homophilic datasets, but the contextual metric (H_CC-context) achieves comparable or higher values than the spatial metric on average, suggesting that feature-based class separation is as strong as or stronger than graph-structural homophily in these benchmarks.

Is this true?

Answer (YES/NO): NO